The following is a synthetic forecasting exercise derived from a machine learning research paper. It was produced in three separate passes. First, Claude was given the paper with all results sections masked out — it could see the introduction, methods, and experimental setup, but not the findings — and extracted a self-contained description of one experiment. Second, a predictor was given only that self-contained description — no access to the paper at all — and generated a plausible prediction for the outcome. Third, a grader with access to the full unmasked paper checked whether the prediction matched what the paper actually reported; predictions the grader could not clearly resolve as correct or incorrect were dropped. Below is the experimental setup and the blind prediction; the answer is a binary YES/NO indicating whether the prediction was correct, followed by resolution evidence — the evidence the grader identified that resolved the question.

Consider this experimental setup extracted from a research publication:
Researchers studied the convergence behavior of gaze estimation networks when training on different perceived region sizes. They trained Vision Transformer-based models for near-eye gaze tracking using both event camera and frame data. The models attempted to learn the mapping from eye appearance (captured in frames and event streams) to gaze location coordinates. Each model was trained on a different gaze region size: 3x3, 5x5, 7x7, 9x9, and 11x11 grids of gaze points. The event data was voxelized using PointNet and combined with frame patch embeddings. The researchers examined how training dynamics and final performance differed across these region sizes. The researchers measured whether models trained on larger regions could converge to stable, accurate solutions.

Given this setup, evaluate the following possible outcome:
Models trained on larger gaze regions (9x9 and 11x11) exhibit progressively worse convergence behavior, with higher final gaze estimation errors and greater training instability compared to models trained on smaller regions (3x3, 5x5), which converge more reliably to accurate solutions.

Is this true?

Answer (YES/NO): YES